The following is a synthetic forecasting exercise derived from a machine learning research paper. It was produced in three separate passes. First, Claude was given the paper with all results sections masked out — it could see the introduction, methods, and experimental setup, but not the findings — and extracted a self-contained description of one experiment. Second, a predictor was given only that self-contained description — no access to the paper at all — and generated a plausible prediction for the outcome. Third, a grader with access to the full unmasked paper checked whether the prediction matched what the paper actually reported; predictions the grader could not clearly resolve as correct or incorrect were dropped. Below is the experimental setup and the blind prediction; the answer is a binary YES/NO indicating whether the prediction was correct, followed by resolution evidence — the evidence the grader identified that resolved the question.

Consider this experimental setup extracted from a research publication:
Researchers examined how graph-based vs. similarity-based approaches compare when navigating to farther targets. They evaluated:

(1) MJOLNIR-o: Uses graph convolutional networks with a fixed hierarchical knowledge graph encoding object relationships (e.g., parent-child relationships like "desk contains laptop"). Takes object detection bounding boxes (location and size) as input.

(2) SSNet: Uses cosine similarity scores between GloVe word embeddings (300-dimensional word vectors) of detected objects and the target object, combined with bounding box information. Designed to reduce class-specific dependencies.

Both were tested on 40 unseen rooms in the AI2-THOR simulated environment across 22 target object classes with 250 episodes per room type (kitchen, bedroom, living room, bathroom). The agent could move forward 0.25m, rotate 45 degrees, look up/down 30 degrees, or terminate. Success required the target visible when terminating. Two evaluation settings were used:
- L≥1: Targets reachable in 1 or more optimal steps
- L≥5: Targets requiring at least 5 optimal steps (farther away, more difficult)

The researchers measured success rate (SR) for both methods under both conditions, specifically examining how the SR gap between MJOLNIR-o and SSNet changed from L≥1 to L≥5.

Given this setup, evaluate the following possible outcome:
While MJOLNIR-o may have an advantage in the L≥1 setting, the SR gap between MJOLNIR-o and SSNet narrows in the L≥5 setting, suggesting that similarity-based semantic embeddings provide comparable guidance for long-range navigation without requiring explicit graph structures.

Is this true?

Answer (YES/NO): NO